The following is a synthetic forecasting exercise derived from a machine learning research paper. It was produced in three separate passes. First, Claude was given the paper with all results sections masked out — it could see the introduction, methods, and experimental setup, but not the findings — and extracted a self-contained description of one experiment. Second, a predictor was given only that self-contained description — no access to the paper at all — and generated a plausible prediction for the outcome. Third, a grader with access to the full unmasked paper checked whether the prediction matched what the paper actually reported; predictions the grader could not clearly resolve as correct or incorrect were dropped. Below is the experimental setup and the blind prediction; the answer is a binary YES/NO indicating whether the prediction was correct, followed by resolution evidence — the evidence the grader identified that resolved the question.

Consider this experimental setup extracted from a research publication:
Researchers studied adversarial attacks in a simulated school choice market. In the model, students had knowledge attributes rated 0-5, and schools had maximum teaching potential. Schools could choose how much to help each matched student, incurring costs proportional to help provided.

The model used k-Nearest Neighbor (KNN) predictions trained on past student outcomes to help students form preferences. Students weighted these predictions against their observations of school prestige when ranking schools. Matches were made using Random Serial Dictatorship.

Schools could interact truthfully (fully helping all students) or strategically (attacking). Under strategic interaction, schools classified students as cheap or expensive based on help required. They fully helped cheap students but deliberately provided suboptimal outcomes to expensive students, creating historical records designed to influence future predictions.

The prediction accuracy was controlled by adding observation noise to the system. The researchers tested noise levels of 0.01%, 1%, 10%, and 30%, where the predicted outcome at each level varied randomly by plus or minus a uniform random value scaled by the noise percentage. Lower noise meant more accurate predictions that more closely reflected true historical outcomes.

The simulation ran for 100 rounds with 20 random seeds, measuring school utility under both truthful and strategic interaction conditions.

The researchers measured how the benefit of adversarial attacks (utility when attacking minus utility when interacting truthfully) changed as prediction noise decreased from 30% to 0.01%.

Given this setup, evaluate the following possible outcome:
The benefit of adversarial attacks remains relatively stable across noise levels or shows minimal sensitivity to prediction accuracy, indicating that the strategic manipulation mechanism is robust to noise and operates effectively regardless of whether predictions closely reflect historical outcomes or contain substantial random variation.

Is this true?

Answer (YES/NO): NO